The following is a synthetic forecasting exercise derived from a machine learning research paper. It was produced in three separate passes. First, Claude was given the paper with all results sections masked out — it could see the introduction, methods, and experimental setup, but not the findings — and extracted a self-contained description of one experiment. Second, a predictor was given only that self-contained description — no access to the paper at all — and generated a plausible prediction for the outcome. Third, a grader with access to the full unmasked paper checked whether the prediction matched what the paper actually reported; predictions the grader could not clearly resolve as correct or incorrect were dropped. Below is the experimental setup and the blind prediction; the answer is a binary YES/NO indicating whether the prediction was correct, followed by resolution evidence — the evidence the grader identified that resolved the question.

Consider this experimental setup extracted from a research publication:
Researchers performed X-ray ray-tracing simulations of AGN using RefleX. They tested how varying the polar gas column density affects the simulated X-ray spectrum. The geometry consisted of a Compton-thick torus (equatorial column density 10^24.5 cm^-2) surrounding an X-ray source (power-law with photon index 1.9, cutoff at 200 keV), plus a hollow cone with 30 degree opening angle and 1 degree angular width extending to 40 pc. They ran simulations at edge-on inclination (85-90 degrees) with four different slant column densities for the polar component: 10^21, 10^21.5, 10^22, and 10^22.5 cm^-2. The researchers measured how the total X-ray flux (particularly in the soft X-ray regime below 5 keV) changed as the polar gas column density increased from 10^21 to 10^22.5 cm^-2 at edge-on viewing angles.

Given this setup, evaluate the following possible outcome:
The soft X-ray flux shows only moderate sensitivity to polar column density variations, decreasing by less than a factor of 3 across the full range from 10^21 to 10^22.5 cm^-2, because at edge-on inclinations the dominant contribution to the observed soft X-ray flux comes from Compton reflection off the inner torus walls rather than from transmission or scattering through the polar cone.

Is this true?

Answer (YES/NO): NO